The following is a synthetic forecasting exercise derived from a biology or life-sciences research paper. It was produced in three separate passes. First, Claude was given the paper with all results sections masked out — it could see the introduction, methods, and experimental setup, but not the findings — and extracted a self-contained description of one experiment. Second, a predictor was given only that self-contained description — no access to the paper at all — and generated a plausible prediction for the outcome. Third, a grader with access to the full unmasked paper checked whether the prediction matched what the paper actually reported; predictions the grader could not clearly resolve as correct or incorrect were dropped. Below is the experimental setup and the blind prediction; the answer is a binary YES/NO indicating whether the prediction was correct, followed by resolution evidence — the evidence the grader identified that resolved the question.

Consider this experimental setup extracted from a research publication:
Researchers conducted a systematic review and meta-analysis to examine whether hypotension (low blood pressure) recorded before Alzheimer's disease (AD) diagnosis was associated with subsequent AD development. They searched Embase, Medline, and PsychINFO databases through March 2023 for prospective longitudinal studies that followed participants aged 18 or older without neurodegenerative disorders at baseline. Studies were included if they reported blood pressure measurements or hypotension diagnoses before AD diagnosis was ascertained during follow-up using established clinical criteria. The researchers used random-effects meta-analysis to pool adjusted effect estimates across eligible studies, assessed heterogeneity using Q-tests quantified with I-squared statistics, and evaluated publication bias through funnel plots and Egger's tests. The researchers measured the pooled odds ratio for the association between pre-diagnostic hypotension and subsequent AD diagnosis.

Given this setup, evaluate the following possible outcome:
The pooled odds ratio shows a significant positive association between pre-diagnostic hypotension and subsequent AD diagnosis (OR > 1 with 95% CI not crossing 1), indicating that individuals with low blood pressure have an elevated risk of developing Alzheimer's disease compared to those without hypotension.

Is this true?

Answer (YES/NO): YES